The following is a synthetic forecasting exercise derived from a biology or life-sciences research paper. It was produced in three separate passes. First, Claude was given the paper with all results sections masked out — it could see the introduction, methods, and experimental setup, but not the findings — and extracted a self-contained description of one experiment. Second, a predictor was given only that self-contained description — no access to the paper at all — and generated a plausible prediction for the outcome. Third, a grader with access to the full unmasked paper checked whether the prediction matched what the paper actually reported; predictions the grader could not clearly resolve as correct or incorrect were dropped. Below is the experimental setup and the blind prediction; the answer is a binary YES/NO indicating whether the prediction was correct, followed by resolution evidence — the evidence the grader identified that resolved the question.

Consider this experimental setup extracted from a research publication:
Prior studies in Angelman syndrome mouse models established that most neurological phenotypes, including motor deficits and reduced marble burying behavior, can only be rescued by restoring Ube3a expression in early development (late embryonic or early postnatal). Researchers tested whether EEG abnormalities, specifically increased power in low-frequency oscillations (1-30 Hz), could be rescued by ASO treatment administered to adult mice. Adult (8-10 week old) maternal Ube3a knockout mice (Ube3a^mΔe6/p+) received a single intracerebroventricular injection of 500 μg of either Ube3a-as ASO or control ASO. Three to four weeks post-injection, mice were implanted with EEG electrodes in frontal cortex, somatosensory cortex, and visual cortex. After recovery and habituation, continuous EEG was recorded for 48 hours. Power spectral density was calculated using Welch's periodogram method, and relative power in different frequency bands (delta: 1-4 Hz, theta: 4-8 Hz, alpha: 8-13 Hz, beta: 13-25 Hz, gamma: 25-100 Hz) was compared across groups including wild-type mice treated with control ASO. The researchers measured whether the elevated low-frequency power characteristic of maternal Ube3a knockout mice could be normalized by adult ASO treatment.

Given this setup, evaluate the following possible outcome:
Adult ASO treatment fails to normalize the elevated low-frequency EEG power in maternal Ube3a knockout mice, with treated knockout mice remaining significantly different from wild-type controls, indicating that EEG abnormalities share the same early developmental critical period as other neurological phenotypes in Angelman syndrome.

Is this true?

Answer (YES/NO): NO